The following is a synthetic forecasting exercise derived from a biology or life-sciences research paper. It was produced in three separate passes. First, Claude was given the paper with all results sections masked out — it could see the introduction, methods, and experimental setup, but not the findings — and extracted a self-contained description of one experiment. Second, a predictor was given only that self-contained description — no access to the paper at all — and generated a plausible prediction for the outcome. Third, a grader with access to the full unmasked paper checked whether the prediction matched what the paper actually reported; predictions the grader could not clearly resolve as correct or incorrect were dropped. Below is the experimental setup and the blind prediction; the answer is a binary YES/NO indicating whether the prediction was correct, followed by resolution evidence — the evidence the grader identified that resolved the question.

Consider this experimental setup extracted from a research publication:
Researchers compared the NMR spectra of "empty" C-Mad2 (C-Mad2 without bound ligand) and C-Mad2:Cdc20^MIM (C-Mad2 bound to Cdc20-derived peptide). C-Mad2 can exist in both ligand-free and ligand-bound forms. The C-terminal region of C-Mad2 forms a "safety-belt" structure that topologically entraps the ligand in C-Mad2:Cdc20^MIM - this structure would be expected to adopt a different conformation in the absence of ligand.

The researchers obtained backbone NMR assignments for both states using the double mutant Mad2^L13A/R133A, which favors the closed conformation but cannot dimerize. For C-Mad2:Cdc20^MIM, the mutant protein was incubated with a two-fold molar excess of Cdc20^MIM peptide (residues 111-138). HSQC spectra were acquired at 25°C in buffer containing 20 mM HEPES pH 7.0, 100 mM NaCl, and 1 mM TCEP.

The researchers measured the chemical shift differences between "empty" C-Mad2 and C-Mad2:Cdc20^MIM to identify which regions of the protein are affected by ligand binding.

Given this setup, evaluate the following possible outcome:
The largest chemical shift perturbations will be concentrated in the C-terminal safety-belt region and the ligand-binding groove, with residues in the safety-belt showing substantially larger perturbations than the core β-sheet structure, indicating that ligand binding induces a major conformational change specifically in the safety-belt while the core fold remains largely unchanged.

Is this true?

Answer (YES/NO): NO